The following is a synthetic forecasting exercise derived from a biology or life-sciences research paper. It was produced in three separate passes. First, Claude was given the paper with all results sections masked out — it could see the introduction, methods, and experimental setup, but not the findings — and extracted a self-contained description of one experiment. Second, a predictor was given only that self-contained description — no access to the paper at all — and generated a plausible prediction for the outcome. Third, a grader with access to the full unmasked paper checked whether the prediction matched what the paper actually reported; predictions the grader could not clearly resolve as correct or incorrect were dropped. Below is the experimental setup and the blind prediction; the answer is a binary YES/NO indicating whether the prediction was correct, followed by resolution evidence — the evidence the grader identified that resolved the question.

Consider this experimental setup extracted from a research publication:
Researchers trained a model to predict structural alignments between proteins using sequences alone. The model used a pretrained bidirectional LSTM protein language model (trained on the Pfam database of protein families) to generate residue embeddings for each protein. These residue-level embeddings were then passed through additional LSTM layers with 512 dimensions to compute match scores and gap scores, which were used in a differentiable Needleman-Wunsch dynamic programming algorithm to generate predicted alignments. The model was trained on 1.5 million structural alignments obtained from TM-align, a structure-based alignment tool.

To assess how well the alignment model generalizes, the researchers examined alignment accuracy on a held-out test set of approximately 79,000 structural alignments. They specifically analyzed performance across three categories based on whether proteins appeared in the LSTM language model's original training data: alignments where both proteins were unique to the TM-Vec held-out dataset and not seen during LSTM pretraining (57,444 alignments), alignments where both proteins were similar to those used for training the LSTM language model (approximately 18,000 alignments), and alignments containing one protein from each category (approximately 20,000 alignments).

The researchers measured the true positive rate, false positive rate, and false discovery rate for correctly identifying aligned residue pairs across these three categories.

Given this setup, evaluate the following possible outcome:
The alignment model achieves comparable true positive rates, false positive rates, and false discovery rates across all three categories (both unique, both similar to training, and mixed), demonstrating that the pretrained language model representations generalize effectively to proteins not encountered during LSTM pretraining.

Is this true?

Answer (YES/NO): NO